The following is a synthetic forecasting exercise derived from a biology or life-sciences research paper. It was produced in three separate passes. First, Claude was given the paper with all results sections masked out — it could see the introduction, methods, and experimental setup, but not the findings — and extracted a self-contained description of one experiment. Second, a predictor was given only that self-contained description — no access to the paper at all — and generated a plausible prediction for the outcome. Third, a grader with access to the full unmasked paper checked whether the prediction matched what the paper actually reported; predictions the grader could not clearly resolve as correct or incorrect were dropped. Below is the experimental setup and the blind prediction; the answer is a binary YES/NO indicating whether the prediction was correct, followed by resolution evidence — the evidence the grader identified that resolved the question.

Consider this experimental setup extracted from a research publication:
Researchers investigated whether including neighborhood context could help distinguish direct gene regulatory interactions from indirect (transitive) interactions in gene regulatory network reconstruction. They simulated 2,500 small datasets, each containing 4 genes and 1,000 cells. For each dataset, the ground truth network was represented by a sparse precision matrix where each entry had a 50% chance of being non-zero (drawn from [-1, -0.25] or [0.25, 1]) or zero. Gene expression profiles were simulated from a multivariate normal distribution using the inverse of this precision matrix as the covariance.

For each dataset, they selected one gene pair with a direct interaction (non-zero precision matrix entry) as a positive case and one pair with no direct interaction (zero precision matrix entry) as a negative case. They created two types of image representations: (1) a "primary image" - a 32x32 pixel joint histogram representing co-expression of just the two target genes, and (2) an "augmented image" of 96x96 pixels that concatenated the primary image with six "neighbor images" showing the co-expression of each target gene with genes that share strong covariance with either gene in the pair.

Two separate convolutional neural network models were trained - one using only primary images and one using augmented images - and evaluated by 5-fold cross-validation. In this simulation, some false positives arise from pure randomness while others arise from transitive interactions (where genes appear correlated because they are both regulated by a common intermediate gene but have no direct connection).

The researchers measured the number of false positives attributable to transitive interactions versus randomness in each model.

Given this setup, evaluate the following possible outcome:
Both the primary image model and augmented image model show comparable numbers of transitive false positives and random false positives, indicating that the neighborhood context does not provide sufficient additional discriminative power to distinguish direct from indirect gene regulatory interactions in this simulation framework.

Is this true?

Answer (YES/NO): NO